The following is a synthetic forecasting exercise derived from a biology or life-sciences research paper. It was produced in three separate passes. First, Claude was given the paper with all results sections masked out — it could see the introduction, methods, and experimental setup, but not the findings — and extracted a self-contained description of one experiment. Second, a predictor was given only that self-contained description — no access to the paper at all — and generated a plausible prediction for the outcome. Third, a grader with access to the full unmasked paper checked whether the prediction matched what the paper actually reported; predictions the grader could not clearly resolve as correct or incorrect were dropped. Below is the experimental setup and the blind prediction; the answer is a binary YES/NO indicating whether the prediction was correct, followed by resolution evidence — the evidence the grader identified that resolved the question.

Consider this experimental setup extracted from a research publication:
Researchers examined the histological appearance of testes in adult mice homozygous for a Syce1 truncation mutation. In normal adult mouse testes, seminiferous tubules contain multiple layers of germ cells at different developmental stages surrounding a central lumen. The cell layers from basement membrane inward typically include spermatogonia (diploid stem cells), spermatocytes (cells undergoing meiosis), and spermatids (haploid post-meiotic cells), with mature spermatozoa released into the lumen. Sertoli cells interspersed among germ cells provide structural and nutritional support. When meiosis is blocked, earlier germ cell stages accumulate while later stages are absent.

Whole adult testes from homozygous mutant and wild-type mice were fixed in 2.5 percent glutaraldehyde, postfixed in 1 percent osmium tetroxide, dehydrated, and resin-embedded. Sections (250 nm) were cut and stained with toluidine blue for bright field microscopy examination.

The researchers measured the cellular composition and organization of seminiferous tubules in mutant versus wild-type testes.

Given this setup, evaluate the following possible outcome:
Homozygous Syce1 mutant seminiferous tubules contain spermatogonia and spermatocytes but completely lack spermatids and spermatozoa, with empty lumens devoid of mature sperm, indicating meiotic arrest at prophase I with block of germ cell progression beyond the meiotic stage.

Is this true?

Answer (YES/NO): NO